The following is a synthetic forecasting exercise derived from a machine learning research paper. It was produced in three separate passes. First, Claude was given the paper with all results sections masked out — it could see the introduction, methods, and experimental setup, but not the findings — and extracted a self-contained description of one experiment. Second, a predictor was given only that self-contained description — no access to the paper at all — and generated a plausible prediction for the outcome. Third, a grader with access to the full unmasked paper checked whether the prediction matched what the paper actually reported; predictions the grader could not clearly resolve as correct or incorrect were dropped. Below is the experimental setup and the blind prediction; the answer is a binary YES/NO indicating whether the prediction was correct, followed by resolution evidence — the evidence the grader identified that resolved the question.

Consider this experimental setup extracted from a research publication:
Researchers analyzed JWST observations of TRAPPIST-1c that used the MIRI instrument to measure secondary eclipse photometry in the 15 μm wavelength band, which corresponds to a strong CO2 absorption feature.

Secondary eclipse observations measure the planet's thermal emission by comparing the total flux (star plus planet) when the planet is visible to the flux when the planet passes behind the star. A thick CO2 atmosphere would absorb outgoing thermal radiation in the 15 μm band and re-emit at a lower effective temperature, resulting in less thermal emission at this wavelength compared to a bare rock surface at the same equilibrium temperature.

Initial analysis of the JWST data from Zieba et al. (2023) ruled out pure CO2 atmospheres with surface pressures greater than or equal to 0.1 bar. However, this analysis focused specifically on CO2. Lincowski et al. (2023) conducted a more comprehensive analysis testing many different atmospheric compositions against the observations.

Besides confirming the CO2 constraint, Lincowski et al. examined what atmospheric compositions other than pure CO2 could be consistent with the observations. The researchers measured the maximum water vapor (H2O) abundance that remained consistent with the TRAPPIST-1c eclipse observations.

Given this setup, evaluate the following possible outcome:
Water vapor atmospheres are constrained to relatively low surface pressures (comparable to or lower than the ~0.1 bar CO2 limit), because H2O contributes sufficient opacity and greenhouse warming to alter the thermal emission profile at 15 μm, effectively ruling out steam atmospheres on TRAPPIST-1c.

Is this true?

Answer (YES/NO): NO